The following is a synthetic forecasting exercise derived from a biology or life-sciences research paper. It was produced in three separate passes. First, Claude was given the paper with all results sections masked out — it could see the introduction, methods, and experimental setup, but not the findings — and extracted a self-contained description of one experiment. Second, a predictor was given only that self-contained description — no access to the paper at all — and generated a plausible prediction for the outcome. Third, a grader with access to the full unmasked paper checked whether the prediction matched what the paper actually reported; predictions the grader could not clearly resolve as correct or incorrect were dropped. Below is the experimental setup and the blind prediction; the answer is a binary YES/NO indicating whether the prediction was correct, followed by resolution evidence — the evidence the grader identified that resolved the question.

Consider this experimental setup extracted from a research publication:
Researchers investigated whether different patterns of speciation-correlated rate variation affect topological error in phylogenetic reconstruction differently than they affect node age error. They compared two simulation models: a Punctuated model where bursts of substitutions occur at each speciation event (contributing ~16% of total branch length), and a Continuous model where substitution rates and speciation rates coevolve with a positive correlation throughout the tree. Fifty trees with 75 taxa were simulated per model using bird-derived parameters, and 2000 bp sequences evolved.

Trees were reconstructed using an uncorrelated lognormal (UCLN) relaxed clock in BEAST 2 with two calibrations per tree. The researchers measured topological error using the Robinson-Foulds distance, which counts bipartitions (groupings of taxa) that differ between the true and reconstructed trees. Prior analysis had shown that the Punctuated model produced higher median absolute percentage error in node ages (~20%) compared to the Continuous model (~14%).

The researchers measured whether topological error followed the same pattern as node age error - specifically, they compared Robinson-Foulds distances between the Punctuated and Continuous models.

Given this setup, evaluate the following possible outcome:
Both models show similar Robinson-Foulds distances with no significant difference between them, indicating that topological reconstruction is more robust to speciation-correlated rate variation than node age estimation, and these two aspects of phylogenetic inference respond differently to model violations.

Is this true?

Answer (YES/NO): NO